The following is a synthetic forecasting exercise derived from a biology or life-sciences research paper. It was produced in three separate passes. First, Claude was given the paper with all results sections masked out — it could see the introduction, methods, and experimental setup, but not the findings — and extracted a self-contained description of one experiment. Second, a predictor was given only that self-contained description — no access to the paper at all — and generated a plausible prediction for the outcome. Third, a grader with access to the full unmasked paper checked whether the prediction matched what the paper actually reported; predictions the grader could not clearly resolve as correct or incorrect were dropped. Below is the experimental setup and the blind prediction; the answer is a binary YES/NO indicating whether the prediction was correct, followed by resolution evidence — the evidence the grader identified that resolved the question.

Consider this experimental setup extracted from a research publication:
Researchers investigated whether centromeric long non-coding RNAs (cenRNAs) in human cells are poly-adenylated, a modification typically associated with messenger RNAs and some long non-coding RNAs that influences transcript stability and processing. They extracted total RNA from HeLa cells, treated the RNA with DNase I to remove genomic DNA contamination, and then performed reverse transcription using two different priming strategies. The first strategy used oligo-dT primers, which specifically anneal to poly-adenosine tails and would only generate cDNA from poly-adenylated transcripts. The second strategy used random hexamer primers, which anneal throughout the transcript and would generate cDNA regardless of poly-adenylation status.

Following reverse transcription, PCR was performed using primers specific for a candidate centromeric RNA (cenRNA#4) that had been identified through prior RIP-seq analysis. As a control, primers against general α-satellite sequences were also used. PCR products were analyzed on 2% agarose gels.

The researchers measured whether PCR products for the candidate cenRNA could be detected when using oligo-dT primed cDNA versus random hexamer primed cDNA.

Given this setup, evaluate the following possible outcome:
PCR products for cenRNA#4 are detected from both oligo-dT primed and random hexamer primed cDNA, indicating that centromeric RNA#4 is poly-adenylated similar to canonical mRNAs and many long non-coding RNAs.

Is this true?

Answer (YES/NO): YES